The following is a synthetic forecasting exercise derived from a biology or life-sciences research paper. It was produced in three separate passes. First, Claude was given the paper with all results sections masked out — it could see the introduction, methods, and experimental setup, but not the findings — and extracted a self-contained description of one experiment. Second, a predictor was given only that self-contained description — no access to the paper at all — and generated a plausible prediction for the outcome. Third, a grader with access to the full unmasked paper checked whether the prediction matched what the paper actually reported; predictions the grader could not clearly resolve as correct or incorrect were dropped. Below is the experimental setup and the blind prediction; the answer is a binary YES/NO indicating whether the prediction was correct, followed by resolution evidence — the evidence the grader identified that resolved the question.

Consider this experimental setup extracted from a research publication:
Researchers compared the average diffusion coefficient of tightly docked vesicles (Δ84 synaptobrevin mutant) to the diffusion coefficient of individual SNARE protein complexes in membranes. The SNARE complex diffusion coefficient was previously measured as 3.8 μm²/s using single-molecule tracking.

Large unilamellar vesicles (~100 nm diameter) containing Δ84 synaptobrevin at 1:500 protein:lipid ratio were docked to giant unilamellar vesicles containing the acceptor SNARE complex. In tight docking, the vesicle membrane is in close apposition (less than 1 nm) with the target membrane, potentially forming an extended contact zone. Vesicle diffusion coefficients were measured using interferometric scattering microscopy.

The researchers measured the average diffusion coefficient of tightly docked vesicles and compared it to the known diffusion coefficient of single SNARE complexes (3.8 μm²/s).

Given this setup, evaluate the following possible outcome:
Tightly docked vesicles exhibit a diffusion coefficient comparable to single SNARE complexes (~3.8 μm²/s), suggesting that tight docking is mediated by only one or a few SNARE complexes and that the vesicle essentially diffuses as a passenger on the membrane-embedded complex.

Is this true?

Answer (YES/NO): NO